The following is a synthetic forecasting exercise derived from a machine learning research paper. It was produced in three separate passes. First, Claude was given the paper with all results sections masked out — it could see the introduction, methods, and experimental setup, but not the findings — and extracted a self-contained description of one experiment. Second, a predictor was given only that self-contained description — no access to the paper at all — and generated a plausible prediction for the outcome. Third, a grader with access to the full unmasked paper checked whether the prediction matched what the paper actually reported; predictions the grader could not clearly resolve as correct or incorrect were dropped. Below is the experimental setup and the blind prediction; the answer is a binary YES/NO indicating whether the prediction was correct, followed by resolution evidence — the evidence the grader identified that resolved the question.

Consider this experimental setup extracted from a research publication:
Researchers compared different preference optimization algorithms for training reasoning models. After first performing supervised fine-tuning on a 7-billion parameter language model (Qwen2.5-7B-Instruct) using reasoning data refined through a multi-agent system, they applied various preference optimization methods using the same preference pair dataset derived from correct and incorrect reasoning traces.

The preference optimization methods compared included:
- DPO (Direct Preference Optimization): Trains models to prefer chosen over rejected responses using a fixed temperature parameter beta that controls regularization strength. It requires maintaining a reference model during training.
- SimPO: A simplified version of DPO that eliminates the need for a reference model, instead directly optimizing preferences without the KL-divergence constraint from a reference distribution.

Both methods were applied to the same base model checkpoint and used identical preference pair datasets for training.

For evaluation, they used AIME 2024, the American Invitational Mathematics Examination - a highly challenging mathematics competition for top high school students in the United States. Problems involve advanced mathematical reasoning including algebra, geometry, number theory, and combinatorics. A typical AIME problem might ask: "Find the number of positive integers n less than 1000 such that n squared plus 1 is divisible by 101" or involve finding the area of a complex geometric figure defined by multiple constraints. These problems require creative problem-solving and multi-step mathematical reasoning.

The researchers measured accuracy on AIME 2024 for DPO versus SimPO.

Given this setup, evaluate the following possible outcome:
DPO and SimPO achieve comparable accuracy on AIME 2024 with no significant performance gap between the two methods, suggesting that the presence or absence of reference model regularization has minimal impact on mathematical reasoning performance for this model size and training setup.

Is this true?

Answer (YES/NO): NO